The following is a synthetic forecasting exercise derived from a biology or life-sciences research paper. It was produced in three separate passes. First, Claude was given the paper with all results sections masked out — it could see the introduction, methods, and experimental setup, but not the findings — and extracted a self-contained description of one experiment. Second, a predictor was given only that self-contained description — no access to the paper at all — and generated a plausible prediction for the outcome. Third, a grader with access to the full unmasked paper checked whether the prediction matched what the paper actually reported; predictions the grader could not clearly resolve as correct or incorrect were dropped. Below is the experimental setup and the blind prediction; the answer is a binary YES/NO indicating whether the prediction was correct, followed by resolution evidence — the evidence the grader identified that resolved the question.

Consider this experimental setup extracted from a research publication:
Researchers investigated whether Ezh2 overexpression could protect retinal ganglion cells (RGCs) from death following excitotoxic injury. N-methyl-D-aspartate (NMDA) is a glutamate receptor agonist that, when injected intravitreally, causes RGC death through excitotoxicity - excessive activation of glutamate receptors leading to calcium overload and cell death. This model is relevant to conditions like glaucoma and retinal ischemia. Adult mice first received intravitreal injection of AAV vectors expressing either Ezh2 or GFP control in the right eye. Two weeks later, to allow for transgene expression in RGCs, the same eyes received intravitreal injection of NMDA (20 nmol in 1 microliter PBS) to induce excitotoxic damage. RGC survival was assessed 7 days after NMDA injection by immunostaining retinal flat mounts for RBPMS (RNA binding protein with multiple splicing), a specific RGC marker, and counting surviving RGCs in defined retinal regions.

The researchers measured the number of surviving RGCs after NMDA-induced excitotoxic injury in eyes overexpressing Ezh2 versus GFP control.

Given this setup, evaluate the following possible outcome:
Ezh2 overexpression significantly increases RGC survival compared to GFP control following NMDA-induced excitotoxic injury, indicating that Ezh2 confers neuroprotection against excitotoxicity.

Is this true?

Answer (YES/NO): YES